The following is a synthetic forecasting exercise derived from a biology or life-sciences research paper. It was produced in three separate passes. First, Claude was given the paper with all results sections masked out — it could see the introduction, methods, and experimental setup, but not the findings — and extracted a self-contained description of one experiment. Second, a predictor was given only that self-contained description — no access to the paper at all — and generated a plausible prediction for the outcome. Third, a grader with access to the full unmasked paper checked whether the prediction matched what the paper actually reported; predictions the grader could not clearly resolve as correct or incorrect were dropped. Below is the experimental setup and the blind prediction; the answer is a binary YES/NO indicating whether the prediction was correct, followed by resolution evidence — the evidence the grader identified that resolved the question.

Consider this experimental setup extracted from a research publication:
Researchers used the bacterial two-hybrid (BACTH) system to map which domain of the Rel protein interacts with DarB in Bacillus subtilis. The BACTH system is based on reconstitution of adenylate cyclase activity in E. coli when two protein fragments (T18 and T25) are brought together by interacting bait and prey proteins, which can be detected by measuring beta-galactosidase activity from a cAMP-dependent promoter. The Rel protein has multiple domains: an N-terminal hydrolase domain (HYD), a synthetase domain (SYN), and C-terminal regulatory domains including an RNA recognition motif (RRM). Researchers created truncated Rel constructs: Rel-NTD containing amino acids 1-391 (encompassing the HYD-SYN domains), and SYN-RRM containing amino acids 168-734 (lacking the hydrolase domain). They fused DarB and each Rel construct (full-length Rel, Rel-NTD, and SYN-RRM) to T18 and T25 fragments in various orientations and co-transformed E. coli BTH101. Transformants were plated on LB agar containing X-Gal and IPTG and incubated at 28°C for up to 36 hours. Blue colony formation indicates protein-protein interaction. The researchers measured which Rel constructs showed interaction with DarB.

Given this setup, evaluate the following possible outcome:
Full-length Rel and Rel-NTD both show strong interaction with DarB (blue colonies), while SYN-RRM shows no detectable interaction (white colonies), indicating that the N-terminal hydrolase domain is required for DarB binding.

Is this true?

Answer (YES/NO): NO